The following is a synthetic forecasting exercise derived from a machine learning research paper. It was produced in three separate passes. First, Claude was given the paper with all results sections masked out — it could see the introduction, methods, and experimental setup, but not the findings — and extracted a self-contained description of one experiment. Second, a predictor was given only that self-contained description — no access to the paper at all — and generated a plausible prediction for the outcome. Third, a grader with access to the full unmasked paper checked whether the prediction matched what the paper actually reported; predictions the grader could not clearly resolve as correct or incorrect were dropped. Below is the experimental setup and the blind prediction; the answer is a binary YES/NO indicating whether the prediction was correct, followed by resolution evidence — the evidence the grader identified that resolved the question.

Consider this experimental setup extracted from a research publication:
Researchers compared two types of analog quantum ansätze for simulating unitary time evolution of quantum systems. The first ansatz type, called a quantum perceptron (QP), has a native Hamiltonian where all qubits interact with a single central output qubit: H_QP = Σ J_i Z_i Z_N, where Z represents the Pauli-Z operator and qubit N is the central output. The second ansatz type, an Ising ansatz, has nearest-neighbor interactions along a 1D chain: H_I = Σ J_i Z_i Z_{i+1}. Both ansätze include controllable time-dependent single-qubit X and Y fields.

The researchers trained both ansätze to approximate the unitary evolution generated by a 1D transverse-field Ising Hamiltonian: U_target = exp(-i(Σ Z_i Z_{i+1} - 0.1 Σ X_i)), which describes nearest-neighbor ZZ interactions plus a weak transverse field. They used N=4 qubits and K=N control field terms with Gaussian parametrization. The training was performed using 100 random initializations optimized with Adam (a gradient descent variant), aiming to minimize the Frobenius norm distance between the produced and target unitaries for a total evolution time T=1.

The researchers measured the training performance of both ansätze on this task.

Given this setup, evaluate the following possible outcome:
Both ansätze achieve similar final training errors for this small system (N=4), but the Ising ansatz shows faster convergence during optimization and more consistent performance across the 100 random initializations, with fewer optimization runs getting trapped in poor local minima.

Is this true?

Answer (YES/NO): NO